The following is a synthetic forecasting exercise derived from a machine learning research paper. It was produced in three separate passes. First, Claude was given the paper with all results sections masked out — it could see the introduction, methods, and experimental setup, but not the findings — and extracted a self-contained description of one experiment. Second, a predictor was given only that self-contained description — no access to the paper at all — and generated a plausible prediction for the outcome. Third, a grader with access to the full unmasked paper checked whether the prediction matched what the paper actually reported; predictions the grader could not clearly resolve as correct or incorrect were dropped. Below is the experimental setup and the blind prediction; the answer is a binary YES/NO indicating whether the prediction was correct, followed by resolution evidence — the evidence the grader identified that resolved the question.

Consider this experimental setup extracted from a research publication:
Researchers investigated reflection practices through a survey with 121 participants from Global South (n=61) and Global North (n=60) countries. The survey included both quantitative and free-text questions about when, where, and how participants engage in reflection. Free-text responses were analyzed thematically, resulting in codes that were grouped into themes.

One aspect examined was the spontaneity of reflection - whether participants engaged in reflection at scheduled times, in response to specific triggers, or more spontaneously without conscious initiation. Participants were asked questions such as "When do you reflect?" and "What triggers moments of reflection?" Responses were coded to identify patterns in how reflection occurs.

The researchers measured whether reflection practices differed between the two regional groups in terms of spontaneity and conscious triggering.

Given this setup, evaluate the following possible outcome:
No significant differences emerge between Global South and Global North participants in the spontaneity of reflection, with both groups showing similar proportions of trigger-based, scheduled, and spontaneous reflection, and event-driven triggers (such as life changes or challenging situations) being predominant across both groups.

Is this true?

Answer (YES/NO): NO